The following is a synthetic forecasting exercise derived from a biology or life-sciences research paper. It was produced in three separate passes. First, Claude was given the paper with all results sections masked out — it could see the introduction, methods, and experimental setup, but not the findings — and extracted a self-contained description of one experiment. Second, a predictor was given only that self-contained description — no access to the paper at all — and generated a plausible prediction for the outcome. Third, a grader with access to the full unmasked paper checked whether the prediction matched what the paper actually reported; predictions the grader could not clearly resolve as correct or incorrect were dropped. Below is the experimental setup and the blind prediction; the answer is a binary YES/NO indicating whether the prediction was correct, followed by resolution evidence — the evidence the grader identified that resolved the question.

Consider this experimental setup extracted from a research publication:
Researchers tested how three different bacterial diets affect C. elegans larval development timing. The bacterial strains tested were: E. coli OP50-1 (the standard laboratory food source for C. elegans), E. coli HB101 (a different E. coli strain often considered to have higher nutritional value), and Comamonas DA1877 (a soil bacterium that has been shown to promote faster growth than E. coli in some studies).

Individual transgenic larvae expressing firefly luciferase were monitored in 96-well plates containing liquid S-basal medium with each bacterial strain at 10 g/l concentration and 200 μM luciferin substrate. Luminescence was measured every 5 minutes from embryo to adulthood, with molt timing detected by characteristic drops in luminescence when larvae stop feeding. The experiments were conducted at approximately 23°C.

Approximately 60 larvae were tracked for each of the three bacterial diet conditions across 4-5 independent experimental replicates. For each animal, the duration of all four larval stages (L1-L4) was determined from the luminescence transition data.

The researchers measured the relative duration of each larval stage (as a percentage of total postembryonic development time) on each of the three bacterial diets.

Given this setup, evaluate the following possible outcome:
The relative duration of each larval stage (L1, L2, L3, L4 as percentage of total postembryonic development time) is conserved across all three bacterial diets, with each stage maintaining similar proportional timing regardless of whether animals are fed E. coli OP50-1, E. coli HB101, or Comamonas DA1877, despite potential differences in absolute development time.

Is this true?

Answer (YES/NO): NO